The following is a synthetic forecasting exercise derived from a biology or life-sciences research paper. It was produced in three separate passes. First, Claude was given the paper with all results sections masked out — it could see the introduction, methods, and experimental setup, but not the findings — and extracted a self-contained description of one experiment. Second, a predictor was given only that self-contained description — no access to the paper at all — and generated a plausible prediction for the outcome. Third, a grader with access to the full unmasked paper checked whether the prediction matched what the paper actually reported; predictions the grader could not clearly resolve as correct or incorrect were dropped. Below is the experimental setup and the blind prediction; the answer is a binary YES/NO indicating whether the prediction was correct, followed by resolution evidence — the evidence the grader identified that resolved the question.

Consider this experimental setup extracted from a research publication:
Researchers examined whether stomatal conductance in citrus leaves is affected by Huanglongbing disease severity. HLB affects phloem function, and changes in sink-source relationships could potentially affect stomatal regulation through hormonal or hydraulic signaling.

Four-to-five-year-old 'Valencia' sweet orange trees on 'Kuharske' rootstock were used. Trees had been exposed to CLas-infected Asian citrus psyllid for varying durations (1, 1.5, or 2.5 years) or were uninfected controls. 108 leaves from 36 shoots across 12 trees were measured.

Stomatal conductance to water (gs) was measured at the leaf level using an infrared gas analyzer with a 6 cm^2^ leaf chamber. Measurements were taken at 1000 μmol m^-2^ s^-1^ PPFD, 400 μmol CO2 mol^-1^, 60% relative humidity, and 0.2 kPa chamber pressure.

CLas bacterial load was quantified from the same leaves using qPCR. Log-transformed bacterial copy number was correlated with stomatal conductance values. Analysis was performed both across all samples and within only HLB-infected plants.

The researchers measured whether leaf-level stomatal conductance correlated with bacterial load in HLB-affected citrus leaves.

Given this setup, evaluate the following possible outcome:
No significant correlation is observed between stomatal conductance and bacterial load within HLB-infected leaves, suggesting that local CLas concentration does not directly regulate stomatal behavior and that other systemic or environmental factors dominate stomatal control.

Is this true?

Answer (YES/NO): YES